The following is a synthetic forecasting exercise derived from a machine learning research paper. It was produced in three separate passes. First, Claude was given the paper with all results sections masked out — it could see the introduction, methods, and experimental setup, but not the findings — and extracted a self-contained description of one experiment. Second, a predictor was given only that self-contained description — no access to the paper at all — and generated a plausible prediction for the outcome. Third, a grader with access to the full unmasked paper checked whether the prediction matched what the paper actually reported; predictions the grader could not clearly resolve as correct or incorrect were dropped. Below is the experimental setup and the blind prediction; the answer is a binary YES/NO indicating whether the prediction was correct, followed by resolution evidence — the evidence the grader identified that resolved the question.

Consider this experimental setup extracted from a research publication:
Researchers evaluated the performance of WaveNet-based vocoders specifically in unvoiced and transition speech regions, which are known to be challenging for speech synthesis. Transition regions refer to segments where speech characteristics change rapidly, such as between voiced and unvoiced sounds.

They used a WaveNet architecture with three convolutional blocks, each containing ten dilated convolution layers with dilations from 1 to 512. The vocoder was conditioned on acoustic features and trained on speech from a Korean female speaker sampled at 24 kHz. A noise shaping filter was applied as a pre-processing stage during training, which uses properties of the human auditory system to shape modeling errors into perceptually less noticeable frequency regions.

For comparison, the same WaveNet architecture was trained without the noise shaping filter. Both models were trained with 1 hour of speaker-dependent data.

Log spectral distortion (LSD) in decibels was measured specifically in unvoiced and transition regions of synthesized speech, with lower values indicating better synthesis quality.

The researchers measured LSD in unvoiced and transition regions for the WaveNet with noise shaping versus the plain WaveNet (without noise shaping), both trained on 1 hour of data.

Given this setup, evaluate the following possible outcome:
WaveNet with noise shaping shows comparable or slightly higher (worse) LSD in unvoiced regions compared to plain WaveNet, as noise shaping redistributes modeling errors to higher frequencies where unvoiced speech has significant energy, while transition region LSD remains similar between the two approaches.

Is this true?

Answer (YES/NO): NO